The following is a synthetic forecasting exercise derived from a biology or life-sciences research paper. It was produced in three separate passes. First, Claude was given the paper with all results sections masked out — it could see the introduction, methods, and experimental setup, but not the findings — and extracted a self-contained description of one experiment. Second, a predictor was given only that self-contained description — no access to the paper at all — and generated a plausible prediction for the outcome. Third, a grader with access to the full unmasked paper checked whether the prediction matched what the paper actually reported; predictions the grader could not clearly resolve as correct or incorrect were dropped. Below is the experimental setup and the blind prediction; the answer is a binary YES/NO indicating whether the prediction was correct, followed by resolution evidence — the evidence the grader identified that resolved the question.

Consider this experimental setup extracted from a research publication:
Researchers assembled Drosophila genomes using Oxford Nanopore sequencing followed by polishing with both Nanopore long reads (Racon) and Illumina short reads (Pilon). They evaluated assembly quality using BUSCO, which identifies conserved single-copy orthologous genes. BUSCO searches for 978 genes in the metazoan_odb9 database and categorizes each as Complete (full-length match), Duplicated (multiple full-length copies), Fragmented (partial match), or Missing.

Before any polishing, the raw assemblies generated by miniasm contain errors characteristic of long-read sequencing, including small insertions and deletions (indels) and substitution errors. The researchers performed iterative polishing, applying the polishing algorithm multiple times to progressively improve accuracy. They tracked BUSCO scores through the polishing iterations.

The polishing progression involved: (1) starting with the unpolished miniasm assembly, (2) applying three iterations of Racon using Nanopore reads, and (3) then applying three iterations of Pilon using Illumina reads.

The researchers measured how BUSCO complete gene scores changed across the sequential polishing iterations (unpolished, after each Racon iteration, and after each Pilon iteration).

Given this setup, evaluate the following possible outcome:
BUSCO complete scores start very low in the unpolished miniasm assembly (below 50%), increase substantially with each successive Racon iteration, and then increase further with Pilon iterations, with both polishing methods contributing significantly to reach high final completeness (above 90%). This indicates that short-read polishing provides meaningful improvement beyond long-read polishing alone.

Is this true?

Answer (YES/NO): NO